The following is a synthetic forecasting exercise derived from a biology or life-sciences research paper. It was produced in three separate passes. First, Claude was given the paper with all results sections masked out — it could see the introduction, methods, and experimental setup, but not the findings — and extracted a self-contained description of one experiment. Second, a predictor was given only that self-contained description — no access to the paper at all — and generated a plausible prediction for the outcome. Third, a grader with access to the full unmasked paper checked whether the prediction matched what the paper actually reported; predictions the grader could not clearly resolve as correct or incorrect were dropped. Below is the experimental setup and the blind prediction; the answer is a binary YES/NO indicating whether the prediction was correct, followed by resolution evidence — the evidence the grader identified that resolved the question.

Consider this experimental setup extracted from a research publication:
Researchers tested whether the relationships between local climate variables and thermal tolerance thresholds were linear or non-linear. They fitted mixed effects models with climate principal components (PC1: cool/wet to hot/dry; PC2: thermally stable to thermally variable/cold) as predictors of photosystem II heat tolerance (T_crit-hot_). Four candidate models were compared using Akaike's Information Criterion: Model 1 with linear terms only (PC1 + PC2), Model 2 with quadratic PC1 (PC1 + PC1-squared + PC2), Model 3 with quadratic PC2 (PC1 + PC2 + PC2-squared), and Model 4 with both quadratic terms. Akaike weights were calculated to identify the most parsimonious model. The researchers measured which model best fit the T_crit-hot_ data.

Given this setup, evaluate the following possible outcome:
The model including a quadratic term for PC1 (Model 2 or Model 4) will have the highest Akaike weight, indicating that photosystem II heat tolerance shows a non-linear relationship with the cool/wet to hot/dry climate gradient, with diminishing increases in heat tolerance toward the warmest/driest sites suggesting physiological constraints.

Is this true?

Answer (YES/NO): NO